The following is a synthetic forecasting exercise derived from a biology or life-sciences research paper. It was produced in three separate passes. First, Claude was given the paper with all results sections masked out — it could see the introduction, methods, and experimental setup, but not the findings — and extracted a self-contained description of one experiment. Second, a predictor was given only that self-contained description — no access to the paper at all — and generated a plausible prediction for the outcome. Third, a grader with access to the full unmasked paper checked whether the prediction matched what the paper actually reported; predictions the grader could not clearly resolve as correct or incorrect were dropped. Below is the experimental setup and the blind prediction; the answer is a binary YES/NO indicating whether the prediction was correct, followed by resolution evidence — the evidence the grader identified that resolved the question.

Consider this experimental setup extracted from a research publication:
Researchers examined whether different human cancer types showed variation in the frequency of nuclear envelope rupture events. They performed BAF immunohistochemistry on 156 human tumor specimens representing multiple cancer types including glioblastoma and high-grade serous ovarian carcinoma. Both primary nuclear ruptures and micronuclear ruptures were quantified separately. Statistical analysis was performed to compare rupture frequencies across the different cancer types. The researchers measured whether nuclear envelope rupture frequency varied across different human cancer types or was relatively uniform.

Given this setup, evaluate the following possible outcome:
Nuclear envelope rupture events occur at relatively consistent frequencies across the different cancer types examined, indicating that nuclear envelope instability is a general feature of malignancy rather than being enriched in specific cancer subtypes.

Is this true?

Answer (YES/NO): NO